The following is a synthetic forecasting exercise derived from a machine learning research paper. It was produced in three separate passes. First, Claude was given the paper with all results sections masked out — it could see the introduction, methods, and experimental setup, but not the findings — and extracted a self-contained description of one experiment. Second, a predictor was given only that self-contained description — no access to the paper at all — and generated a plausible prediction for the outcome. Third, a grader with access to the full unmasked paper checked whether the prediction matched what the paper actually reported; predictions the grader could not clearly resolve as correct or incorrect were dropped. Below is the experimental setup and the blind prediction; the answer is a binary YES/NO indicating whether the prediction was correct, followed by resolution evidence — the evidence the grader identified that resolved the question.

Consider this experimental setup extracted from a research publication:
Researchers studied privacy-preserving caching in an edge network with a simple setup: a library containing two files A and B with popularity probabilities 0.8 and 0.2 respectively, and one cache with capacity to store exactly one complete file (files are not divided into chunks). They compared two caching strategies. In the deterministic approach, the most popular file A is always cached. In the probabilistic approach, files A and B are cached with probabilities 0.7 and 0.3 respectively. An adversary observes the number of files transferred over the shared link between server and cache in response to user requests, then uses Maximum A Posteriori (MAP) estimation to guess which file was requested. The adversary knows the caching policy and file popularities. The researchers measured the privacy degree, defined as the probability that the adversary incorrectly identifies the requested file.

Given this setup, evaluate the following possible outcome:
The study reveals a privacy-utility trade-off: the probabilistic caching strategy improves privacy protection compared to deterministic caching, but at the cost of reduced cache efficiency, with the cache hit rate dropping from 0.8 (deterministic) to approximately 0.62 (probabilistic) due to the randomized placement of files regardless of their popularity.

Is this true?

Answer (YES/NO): NO